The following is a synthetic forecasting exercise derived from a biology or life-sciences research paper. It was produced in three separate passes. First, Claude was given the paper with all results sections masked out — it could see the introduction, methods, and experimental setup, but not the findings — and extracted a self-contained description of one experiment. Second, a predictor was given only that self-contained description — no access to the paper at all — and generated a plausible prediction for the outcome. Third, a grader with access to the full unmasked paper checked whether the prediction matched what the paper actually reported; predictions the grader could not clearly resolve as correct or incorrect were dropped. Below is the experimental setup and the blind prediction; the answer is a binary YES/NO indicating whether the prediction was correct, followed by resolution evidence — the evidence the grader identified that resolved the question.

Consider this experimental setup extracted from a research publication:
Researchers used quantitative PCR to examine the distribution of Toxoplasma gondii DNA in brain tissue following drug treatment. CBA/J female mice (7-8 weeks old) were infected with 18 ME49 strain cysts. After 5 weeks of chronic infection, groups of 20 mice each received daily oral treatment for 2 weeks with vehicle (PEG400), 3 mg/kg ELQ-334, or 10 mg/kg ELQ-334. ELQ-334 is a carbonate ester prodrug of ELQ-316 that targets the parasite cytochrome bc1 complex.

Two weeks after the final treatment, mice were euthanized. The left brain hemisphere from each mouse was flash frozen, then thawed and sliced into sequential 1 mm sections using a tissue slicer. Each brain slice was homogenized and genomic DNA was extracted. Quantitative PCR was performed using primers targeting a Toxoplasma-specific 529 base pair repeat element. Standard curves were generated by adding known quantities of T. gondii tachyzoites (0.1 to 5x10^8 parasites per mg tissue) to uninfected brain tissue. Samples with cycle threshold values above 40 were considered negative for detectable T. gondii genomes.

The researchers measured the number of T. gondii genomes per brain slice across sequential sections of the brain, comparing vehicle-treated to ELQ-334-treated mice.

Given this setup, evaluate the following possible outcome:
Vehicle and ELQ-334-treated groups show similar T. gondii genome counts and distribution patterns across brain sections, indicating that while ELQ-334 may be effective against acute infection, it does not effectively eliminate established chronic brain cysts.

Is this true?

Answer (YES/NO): NO